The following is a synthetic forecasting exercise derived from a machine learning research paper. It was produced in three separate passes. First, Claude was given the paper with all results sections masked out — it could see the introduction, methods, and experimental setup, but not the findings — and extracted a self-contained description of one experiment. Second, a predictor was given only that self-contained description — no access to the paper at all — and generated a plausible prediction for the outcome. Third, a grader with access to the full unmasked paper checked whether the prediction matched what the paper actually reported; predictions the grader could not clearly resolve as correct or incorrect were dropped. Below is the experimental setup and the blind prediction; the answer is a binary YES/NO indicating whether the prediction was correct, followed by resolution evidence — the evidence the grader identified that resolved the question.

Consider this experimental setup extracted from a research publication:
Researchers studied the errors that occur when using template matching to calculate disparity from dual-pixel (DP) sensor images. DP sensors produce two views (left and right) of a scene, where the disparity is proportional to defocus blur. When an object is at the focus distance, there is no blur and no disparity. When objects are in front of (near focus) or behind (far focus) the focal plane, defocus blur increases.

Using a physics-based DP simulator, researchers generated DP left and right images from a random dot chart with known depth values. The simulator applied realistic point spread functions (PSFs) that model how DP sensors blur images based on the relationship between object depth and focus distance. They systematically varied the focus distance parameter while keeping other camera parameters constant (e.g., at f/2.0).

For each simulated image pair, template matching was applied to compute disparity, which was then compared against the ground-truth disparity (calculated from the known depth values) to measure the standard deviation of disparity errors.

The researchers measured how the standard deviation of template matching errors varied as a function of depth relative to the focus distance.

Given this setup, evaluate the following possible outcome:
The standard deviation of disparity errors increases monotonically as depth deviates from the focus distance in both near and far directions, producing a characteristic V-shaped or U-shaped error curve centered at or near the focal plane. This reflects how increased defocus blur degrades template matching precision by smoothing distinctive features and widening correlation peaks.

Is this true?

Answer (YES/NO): YES